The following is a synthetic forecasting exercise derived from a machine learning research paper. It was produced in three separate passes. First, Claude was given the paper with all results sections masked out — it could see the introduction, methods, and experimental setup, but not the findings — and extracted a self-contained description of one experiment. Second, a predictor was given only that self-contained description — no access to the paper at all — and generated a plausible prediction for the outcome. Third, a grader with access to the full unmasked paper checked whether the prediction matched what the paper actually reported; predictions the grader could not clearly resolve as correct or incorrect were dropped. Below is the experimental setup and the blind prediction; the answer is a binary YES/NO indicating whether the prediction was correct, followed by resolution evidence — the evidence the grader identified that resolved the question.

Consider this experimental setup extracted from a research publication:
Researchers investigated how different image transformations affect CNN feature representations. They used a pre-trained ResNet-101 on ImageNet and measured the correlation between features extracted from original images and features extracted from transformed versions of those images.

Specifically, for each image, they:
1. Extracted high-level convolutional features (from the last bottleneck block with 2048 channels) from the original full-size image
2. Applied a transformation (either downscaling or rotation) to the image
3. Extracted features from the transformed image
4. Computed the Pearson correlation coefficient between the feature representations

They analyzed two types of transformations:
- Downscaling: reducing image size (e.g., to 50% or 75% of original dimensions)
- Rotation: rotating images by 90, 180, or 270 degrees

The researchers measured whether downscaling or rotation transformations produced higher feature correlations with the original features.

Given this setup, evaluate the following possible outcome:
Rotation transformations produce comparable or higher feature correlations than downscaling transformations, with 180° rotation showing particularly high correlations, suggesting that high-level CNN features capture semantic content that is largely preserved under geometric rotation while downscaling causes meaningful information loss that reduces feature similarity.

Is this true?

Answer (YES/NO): NO